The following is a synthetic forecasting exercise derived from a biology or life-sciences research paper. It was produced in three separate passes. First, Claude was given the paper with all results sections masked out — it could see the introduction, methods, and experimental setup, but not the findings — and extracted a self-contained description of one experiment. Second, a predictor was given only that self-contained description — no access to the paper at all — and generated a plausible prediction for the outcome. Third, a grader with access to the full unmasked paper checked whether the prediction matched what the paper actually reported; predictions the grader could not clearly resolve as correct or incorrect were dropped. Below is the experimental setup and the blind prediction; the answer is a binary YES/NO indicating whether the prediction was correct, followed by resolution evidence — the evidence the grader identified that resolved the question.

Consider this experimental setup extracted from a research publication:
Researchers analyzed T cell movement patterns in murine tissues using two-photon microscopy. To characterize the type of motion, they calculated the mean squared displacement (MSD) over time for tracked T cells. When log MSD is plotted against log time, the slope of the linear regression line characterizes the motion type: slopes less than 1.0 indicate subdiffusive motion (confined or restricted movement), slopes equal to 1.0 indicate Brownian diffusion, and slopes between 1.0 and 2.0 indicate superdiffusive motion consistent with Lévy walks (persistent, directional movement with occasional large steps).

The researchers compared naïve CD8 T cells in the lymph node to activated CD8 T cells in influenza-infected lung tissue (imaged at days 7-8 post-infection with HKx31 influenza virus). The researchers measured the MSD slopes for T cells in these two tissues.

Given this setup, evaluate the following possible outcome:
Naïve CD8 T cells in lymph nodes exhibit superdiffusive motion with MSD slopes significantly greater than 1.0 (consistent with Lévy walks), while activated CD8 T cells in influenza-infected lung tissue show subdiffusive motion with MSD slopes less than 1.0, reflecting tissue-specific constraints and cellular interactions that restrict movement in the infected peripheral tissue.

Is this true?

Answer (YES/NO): YES